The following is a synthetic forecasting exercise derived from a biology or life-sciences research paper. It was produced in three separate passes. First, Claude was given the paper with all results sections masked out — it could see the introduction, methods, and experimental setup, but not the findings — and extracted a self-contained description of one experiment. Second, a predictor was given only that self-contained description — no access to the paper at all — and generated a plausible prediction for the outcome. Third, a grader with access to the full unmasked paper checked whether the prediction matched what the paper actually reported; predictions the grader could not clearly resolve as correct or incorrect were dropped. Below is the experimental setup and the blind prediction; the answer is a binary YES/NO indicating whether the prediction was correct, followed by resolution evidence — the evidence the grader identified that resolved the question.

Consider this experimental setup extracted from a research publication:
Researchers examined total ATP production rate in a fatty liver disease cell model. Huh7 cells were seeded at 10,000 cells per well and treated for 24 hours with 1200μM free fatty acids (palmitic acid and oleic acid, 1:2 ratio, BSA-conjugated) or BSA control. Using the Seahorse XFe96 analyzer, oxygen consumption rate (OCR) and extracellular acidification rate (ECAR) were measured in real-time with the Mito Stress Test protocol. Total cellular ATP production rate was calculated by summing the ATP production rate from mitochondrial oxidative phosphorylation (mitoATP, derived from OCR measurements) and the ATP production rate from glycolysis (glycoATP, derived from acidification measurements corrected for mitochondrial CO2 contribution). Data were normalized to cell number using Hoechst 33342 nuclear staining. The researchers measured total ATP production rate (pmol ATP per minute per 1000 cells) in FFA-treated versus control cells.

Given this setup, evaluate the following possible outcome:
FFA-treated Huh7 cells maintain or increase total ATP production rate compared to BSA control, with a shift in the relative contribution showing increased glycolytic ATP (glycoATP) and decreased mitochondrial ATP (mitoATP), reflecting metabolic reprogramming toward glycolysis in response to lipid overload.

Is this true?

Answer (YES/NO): NO